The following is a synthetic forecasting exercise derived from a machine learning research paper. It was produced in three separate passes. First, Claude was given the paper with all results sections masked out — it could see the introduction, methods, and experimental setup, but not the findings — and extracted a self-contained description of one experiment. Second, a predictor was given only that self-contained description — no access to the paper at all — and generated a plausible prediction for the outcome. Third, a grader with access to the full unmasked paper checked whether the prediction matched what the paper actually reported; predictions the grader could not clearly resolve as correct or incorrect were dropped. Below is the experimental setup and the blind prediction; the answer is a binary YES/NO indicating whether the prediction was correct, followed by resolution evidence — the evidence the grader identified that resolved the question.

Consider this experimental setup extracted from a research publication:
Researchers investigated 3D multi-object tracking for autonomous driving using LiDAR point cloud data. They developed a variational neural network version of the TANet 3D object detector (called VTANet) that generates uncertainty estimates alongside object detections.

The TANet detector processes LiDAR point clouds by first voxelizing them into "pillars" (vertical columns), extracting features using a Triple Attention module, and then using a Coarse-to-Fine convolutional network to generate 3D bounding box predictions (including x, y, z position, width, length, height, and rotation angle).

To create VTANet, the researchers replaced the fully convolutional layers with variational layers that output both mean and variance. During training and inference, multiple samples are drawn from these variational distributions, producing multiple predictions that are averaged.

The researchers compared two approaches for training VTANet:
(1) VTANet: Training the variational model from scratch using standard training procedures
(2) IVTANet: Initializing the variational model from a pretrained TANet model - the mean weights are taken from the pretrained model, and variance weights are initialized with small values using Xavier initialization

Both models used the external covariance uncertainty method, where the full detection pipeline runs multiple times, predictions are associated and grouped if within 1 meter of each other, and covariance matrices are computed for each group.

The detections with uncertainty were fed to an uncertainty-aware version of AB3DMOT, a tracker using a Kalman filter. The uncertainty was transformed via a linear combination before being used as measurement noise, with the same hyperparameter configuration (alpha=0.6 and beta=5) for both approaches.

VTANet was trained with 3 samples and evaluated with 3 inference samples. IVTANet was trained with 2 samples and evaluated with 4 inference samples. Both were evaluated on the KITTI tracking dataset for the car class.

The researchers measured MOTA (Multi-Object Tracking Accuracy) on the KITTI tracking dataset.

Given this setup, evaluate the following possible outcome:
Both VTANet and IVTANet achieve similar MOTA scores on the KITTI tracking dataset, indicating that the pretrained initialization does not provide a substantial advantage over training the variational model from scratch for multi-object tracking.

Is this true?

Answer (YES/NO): NO